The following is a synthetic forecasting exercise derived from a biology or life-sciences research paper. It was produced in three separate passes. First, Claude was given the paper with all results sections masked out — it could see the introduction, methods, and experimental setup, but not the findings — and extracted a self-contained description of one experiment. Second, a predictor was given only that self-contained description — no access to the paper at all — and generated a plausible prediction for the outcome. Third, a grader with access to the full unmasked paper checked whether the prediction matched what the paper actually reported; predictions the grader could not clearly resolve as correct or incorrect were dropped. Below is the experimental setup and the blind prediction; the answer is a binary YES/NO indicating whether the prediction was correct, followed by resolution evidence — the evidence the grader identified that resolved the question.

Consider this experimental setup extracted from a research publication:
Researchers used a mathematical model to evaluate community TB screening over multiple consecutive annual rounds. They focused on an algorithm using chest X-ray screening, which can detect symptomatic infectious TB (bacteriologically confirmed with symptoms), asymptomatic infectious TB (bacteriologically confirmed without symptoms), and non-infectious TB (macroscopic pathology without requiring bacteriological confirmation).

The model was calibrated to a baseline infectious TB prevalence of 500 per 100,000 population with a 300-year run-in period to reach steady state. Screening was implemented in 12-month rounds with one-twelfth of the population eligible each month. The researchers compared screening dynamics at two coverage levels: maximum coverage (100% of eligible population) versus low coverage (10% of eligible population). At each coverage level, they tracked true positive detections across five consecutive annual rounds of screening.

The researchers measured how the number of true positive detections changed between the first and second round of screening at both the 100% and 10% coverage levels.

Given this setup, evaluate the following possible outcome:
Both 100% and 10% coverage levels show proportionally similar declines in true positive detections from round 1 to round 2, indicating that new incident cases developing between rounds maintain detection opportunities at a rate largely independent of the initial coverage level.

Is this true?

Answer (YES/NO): NO